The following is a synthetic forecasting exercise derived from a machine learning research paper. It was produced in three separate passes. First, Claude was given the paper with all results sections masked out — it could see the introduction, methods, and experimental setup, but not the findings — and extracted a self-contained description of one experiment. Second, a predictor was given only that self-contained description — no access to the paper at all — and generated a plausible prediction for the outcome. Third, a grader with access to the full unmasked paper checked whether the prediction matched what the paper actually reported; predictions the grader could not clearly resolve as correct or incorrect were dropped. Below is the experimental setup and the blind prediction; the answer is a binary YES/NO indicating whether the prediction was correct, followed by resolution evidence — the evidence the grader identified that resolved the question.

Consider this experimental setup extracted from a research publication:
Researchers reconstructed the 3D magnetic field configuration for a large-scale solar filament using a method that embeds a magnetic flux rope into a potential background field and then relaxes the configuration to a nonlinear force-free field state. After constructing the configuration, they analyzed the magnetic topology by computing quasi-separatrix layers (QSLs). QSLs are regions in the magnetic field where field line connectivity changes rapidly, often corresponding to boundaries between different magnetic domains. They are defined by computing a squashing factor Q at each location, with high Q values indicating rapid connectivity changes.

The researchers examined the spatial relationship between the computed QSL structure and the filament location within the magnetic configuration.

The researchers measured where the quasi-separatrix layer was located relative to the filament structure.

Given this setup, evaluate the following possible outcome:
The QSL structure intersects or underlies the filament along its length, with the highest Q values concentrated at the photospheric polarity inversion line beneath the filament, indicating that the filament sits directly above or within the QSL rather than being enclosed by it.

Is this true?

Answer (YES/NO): NO